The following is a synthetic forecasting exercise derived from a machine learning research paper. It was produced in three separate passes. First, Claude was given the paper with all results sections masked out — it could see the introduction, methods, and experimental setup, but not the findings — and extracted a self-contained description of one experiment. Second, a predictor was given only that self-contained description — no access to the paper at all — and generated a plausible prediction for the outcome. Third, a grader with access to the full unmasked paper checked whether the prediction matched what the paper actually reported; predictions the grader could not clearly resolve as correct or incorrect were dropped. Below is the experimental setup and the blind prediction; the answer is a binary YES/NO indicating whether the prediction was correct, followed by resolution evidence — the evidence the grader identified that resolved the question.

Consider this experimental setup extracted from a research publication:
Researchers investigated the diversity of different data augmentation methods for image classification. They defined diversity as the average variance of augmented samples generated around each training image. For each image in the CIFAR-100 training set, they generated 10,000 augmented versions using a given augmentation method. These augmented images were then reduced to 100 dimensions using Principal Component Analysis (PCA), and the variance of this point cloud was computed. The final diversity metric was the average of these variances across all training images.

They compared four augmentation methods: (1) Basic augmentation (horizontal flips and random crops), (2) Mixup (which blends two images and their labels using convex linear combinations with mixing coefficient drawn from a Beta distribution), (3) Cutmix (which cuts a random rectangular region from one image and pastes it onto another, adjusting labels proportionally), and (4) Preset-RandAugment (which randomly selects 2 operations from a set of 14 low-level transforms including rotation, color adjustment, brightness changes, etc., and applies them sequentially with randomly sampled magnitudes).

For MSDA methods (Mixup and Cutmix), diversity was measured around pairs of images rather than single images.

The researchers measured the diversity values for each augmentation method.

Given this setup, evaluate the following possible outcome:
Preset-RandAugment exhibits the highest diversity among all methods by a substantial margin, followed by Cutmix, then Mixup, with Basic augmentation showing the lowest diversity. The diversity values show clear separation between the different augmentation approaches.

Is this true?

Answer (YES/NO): YES